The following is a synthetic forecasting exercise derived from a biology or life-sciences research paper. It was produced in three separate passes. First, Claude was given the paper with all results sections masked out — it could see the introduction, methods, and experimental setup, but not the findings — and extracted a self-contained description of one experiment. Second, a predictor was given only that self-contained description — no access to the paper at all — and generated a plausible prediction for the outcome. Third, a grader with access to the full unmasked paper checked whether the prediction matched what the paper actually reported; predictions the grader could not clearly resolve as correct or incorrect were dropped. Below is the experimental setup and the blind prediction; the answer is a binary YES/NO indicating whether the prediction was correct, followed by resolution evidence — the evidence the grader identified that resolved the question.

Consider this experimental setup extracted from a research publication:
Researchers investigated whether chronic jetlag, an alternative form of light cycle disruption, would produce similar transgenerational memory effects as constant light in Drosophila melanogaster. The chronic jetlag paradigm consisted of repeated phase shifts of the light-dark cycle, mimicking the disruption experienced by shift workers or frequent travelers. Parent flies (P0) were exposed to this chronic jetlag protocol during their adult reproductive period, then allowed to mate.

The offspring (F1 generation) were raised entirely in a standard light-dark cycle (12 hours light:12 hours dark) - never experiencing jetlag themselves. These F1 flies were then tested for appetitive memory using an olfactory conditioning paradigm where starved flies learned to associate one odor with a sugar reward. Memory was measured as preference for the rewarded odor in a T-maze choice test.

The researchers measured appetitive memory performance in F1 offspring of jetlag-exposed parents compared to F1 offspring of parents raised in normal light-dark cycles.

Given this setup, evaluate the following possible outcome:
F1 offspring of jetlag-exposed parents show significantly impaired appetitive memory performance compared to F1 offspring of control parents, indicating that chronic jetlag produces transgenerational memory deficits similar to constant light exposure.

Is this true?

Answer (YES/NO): YES